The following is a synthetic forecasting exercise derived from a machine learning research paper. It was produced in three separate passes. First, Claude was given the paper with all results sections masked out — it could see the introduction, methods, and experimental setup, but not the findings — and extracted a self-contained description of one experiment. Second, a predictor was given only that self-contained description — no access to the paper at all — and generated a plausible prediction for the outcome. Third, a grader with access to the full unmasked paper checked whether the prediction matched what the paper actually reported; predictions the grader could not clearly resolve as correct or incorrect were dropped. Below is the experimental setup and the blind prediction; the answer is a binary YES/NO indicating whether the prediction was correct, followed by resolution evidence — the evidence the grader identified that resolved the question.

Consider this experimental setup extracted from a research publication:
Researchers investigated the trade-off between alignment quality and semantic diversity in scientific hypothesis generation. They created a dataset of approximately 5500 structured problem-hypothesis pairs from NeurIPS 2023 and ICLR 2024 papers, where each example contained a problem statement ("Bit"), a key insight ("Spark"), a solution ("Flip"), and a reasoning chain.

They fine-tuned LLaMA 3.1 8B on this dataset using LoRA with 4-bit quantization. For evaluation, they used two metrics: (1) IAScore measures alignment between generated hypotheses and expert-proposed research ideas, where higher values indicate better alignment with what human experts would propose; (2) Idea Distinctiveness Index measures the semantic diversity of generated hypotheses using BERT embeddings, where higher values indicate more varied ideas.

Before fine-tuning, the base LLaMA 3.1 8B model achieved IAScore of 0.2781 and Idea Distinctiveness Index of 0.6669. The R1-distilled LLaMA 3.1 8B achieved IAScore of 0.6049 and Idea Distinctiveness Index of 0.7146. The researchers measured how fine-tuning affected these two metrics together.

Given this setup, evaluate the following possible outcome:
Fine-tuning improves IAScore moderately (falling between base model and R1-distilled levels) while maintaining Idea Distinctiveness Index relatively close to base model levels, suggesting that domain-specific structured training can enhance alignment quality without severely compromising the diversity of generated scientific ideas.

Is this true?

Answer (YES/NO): NO